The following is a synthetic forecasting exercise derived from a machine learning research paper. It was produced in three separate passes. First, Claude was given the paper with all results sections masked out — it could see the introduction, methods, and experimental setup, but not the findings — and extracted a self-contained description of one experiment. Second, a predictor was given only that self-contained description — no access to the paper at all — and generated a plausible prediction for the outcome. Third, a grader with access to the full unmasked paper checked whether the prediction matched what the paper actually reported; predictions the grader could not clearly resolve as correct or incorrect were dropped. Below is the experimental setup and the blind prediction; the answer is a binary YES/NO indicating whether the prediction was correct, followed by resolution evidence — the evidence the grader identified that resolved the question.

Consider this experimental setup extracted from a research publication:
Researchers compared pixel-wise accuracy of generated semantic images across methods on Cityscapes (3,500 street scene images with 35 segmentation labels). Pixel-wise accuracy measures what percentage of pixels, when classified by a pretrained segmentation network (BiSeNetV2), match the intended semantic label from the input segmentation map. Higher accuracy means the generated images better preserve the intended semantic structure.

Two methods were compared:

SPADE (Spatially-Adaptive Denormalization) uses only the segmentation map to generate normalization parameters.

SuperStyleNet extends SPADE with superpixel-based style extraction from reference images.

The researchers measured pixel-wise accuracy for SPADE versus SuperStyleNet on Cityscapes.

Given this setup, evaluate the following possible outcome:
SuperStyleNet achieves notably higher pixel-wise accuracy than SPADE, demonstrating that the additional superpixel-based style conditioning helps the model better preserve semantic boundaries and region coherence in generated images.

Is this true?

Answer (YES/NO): NO